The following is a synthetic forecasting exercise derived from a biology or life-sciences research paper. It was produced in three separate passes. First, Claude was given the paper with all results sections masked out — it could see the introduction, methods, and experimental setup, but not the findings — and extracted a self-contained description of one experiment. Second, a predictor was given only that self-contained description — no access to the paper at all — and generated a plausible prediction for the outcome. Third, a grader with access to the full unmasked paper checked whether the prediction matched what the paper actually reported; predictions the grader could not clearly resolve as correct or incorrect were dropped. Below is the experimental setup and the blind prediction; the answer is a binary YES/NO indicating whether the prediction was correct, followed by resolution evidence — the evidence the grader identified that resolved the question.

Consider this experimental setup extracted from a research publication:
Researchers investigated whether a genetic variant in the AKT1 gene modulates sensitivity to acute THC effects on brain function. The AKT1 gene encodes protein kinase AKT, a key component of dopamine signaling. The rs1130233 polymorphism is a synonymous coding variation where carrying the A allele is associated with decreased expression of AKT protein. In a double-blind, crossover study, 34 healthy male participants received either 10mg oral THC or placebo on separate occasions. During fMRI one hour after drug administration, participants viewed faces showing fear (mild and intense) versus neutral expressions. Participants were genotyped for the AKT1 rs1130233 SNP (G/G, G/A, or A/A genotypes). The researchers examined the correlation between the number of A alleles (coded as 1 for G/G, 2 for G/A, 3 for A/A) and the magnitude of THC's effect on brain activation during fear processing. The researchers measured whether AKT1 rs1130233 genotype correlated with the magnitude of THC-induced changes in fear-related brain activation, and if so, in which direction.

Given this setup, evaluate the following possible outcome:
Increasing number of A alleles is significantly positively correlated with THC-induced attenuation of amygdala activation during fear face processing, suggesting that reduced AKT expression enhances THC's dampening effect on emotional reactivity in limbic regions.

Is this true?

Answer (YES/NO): NO